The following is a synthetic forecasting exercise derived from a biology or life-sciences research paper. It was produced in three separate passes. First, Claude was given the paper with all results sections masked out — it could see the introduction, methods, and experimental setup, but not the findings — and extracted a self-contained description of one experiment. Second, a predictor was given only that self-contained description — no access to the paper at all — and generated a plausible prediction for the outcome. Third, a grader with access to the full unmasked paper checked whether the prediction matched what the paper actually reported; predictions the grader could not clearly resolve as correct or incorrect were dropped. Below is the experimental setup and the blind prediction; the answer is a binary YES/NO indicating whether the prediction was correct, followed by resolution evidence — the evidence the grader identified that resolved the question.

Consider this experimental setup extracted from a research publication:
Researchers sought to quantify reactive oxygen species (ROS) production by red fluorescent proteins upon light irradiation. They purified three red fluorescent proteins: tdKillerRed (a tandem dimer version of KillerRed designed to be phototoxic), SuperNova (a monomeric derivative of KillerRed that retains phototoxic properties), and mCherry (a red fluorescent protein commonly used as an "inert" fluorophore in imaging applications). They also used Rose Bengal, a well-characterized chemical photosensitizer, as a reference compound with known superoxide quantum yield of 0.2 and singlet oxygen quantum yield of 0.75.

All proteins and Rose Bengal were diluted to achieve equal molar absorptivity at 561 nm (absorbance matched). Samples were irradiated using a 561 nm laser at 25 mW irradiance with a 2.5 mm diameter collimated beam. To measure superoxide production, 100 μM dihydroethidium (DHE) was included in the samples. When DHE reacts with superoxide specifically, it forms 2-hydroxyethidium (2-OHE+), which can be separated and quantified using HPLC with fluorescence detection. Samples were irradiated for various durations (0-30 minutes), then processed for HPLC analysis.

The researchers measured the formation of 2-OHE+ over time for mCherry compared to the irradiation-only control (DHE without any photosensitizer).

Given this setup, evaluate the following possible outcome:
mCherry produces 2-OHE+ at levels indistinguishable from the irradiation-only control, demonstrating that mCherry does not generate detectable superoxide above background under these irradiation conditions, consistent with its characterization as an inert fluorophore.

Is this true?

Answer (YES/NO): NO